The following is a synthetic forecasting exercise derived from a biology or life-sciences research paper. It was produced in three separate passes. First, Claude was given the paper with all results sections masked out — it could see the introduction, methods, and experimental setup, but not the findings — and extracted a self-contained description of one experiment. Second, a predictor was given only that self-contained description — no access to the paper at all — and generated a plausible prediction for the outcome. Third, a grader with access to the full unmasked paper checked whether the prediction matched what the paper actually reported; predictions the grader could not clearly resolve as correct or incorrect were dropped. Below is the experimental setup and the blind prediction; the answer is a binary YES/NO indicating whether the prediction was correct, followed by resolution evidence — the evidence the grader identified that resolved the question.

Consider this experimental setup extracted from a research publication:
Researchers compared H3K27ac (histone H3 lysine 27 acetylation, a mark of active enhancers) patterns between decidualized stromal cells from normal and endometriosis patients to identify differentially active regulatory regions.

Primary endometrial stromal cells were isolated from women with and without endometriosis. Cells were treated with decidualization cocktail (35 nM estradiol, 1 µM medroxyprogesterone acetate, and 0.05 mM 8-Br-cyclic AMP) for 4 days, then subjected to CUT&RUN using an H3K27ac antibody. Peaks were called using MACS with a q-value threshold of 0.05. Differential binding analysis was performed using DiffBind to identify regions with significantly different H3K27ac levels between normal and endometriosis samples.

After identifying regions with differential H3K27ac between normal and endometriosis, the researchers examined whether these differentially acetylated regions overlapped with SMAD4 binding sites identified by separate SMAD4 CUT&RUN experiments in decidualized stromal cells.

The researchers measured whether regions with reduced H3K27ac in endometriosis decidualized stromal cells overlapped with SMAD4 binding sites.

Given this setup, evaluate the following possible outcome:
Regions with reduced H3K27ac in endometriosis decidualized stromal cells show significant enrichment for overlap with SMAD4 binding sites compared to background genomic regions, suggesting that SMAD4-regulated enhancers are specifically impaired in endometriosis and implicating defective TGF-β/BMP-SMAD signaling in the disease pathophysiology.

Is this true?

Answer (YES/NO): NO